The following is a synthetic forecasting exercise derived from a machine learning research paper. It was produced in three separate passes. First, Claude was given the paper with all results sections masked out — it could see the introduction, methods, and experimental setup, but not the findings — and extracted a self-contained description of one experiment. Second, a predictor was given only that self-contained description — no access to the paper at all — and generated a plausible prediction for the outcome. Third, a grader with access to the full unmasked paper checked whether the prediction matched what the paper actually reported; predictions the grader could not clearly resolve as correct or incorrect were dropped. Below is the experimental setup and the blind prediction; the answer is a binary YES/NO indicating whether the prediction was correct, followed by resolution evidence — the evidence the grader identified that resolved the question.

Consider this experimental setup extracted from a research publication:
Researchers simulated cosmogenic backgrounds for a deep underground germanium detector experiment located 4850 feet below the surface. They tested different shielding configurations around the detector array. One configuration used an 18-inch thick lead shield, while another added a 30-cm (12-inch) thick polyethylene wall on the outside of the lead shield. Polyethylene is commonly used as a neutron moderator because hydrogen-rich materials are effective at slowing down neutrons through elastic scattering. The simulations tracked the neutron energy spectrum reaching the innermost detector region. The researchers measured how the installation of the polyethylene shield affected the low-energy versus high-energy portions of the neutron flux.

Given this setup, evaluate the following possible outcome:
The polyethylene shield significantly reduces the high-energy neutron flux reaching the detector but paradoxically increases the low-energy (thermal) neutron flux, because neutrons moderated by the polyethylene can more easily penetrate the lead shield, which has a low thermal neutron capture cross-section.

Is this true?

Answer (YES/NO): NO